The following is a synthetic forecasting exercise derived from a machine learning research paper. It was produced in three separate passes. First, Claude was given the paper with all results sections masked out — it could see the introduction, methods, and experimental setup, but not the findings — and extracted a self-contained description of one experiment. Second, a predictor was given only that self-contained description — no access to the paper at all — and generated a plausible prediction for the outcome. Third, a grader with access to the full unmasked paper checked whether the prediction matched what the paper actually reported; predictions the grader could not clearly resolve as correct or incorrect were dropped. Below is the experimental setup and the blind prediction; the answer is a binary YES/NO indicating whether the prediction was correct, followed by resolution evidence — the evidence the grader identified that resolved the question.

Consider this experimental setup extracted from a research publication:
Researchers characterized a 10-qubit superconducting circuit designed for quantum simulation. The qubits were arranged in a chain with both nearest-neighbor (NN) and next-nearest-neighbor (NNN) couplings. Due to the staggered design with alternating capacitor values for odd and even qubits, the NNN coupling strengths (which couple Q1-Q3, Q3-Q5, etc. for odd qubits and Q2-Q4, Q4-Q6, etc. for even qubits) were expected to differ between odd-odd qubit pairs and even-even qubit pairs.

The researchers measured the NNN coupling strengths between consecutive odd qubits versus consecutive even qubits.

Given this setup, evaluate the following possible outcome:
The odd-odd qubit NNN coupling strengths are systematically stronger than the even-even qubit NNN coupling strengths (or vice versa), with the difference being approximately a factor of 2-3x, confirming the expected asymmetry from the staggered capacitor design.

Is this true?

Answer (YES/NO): NO